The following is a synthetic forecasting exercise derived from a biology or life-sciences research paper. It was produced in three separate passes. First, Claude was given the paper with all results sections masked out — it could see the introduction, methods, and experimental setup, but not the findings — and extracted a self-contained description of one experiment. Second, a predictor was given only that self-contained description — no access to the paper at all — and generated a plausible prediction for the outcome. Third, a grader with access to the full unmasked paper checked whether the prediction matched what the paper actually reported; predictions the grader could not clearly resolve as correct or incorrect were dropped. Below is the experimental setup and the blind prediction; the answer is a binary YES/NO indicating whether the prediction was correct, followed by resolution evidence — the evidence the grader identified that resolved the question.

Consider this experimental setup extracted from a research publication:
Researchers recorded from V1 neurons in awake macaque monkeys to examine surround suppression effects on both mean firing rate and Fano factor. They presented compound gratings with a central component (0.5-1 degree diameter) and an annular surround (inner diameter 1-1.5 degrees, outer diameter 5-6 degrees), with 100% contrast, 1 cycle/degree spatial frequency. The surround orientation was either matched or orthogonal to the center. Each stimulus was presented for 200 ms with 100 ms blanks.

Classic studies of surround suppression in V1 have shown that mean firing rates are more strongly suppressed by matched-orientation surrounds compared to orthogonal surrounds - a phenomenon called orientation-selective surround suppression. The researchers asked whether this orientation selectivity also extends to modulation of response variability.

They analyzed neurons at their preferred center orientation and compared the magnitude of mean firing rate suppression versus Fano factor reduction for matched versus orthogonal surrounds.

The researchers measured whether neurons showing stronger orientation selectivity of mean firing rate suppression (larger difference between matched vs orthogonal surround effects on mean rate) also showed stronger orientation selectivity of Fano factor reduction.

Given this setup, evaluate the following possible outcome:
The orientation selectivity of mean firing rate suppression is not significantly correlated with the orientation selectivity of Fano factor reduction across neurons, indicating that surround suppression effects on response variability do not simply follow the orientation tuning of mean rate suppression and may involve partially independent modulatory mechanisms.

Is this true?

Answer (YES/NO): NO